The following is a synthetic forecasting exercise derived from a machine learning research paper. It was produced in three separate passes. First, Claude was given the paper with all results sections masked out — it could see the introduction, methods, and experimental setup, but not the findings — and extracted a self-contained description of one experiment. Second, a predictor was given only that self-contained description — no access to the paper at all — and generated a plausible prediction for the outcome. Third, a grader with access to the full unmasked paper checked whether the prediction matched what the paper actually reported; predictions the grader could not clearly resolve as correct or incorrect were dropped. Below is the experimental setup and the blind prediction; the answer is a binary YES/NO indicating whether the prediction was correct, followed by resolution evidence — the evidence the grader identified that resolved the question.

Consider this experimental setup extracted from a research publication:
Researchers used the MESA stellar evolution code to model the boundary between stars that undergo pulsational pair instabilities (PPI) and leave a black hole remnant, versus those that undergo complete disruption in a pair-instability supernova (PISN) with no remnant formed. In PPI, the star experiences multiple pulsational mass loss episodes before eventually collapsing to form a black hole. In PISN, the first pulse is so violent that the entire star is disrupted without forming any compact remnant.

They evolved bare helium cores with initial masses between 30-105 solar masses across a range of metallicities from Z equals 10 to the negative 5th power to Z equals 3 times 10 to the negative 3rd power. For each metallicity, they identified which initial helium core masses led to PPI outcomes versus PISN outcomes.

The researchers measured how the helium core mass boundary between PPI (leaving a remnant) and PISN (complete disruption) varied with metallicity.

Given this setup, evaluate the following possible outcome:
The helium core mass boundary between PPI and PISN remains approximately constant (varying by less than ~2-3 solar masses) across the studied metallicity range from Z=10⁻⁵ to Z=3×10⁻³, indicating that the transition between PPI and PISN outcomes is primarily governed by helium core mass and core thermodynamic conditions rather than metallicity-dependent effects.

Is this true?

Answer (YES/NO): NO